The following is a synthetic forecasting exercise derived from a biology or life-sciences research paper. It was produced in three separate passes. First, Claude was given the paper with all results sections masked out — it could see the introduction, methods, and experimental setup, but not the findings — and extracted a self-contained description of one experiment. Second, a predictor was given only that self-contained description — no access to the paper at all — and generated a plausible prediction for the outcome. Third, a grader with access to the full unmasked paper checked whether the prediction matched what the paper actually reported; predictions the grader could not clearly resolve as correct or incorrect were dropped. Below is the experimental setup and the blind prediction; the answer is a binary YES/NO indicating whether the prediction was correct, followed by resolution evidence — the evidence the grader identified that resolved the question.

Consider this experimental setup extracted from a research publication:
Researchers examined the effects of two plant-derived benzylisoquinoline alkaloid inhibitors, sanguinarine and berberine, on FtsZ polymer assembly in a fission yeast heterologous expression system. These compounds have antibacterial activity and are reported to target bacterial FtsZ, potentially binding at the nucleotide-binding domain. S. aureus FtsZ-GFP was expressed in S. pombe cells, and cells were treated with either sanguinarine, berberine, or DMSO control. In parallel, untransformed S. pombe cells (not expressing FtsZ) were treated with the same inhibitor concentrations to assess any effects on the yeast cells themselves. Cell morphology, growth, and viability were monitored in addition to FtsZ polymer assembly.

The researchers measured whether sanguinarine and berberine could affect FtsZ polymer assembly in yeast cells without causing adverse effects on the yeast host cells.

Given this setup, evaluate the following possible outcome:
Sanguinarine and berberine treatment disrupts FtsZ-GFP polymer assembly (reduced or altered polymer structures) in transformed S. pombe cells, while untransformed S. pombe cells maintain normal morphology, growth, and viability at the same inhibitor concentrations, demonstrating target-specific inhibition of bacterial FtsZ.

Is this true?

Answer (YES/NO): NO